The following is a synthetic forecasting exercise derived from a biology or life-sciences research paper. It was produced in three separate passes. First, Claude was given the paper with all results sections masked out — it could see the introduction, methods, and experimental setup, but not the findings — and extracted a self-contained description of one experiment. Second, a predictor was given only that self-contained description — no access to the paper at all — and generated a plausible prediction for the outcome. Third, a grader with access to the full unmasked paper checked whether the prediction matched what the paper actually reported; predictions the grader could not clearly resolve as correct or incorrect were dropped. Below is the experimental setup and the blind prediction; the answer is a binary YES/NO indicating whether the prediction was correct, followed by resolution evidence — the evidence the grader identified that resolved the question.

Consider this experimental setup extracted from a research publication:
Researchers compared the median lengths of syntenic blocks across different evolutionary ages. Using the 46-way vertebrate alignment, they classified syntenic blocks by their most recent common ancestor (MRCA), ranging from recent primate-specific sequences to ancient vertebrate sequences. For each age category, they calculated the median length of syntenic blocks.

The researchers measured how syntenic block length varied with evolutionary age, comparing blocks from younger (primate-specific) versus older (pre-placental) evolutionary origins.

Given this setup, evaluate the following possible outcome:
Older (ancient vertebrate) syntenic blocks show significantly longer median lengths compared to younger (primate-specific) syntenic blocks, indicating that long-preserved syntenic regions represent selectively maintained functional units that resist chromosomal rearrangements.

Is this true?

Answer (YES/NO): NO